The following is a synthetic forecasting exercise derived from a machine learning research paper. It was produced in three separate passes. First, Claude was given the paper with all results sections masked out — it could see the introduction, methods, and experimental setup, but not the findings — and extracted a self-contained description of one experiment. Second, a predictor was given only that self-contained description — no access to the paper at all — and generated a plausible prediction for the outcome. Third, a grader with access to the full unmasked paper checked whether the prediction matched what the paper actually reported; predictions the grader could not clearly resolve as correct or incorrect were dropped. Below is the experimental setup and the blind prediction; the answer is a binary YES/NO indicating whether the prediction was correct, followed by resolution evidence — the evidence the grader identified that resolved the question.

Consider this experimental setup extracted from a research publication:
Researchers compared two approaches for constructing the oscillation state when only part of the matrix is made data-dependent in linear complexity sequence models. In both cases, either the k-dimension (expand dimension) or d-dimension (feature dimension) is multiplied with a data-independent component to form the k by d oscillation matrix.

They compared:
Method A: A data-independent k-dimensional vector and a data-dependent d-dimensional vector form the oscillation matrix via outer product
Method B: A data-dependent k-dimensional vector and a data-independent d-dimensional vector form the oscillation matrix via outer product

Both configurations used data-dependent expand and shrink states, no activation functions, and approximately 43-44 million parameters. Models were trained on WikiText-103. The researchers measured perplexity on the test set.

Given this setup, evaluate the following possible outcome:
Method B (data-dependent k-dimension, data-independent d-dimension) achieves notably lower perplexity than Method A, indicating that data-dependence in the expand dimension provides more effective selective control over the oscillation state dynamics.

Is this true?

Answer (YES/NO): YES